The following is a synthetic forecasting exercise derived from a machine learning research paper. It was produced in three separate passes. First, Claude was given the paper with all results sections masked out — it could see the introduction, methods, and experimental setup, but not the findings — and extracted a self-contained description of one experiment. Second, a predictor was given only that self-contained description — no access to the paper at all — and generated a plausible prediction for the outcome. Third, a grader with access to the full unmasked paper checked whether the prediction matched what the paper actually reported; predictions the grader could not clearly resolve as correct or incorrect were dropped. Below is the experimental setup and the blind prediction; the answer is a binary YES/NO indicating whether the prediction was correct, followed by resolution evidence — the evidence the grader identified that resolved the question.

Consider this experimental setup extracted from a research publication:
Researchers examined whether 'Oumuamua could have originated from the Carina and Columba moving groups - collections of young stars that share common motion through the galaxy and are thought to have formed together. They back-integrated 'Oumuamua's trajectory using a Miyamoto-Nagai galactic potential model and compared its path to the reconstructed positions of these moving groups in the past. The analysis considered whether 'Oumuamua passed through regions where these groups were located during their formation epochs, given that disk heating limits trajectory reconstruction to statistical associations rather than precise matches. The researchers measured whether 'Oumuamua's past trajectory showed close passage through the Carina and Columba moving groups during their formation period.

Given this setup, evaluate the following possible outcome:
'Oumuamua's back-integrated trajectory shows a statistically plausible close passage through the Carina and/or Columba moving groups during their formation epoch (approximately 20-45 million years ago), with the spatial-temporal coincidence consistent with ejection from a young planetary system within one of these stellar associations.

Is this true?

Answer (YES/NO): YES